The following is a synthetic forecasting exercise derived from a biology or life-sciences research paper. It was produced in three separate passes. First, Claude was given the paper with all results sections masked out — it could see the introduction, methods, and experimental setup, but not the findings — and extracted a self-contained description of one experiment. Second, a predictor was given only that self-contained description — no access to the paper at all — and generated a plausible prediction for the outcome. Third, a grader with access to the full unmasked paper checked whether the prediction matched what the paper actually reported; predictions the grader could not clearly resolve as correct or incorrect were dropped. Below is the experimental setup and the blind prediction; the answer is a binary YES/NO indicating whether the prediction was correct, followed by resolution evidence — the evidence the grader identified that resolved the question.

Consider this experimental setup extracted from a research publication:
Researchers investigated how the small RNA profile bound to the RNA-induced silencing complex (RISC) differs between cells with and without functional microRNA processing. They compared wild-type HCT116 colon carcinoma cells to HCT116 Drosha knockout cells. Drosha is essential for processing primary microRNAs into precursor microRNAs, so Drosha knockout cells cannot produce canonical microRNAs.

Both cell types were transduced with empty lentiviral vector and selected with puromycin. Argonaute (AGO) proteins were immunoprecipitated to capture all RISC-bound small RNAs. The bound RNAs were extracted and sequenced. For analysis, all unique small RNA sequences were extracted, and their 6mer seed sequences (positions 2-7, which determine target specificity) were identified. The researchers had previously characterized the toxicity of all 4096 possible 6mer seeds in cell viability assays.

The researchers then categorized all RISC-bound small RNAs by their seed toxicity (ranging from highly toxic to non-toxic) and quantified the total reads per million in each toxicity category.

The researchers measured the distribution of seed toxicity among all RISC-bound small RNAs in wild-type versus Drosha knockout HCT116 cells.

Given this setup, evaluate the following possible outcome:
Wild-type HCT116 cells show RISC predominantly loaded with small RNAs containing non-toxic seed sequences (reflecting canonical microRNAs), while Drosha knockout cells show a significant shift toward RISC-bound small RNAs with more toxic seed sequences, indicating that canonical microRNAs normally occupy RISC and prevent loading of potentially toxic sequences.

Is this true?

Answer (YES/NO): YES